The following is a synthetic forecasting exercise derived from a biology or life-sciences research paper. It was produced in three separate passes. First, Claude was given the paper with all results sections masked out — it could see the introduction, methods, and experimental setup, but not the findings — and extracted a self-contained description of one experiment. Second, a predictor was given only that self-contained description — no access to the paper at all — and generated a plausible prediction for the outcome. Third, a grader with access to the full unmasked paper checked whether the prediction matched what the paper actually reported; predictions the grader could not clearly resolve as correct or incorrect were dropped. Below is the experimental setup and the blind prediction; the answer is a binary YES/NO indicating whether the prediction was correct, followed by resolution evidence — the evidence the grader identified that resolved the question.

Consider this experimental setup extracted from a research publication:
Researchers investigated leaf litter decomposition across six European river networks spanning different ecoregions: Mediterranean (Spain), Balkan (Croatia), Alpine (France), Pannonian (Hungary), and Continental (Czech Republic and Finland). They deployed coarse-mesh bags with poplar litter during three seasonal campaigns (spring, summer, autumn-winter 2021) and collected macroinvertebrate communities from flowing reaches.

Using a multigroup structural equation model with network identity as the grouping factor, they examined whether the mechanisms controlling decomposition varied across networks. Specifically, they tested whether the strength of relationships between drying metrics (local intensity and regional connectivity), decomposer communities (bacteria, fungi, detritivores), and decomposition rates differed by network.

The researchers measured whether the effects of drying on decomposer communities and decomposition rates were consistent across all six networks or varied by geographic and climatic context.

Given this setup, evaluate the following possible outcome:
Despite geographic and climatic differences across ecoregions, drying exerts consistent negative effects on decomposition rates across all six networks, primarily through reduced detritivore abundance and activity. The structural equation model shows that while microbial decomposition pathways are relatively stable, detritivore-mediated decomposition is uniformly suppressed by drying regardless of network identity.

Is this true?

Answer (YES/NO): NO